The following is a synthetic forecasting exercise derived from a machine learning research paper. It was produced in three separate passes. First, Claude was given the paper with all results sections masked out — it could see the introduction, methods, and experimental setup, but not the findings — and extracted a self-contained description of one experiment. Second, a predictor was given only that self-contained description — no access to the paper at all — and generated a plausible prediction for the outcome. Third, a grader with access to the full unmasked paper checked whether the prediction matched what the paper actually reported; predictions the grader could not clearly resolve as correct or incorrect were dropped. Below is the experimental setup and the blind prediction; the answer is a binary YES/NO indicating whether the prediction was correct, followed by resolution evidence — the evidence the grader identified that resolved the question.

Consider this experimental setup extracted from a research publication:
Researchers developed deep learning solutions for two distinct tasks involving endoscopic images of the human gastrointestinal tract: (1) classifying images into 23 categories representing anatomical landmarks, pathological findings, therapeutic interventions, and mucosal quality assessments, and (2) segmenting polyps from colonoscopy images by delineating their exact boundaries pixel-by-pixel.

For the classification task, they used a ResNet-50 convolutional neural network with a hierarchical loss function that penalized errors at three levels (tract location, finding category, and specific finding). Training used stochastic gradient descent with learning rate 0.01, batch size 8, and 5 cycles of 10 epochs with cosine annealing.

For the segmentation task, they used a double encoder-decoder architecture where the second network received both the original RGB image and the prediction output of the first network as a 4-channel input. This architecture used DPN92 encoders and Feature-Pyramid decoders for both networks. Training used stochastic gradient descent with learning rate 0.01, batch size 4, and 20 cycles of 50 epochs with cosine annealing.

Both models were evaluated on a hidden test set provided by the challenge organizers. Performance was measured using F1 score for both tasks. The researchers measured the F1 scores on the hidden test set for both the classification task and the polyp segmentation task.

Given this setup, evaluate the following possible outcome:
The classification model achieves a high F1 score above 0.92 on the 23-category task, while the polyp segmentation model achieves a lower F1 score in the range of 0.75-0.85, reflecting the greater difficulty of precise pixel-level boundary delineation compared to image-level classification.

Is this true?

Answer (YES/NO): NO